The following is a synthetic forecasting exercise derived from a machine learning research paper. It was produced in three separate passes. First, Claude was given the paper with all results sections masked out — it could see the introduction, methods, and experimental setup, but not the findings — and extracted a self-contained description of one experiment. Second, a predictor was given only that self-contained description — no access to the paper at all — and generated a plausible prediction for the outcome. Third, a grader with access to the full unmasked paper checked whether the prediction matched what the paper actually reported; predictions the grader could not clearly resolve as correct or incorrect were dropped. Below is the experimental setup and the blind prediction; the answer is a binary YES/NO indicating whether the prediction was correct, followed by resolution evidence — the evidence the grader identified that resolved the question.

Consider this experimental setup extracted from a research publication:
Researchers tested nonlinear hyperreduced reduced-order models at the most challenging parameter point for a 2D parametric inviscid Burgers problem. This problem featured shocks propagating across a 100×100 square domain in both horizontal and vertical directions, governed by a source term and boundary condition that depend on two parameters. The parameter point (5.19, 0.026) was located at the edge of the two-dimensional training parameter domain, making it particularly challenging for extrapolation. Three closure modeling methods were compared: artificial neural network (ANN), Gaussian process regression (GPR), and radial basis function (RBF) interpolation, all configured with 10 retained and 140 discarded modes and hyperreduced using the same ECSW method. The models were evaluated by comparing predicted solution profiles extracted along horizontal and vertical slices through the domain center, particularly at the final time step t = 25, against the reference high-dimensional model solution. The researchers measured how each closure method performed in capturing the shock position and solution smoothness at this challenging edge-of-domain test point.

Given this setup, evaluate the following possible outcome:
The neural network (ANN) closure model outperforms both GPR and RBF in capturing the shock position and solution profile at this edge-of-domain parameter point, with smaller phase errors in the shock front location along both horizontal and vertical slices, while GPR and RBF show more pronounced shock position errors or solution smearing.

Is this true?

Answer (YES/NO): NO